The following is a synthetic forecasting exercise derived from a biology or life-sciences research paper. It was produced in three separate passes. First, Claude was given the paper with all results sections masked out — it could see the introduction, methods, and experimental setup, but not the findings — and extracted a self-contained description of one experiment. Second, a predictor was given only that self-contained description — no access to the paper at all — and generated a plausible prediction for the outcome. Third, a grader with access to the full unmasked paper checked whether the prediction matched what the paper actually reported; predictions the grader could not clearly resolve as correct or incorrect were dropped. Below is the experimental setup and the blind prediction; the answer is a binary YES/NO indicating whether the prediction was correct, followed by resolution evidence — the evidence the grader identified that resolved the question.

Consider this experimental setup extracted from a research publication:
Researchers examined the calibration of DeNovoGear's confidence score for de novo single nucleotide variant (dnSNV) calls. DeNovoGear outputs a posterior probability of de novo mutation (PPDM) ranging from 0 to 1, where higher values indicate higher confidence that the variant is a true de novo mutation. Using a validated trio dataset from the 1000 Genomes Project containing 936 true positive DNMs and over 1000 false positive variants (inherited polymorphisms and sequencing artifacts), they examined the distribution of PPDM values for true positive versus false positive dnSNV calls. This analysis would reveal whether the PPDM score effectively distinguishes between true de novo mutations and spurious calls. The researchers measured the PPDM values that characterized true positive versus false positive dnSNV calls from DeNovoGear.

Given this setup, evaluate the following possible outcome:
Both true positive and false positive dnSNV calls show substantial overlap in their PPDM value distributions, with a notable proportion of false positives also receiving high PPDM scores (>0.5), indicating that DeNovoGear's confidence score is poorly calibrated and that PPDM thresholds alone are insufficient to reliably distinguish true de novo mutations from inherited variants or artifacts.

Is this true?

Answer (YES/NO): NO